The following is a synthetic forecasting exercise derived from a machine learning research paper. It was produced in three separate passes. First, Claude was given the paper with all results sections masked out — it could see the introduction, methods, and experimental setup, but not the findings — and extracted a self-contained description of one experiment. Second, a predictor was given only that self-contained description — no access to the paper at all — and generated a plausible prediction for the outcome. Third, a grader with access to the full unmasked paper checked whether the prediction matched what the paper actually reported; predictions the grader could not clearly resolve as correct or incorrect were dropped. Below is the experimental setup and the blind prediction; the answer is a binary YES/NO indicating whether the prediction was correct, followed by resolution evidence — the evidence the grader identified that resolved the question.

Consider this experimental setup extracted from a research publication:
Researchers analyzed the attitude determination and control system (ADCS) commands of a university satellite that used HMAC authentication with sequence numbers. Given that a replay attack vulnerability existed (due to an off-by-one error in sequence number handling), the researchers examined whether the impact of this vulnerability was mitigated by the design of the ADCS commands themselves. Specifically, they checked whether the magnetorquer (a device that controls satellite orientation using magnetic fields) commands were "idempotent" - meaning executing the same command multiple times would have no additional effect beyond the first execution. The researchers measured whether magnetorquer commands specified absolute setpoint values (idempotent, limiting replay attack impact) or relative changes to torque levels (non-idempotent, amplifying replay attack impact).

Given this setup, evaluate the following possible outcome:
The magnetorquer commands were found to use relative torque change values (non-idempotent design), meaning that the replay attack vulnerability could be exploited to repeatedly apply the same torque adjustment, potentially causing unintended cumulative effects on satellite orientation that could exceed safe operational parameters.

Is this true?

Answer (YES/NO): NO